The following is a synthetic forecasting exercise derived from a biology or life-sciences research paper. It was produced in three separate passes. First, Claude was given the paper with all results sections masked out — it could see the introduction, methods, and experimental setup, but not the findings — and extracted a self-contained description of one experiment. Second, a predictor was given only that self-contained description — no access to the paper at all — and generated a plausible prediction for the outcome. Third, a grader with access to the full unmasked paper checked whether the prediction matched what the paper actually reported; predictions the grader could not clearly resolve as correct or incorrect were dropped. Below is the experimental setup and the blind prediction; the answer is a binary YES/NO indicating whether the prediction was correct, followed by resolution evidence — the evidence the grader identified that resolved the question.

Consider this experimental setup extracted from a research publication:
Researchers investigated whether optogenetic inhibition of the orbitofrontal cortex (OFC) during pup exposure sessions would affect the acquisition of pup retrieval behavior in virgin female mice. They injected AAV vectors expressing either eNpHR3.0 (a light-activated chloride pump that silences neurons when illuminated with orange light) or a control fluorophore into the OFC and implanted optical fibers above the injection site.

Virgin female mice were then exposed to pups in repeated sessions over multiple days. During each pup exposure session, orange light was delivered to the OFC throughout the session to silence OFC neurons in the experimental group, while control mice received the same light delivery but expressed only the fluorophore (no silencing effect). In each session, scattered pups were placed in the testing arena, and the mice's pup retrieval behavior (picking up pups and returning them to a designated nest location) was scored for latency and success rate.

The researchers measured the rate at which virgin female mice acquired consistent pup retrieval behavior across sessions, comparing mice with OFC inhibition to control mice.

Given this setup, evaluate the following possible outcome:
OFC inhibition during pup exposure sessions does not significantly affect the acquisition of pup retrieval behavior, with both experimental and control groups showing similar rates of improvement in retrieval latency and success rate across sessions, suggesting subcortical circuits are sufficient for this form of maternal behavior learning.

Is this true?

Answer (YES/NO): NO